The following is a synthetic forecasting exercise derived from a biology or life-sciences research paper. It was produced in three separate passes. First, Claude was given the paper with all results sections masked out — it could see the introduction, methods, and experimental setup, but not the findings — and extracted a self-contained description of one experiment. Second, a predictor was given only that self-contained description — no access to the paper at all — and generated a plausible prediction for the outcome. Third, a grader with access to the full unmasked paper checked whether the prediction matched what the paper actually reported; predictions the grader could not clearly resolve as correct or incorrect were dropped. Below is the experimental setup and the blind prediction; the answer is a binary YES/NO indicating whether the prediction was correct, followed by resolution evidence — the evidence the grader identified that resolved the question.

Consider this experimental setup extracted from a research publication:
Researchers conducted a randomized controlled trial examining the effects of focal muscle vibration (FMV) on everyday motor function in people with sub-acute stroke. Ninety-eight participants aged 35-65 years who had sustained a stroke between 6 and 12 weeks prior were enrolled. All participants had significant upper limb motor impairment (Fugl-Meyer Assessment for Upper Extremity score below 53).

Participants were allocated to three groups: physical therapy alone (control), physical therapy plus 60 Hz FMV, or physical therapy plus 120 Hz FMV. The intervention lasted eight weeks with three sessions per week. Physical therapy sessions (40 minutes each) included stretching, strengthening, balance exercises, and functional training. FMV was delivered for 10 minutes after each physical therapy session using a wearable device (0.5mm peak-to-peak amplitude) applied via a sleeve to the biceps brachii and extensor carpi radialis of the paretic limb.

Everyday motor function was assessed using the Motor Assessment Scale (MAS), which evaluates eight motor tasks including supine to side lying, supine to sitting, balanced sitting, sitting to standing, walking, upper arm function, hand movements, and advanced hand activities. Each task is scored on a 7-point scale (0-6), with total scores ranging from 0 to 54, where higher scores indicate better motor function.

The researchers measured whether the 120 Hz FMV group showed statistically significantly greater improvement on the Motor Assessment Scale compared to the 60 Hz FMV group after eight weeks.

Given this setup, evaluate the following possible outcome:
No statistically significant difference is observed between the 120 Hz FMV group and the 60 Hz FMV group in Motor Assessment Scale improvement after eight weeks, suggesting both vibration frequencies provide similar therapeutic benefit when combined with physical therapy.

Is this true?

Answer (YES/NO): YES